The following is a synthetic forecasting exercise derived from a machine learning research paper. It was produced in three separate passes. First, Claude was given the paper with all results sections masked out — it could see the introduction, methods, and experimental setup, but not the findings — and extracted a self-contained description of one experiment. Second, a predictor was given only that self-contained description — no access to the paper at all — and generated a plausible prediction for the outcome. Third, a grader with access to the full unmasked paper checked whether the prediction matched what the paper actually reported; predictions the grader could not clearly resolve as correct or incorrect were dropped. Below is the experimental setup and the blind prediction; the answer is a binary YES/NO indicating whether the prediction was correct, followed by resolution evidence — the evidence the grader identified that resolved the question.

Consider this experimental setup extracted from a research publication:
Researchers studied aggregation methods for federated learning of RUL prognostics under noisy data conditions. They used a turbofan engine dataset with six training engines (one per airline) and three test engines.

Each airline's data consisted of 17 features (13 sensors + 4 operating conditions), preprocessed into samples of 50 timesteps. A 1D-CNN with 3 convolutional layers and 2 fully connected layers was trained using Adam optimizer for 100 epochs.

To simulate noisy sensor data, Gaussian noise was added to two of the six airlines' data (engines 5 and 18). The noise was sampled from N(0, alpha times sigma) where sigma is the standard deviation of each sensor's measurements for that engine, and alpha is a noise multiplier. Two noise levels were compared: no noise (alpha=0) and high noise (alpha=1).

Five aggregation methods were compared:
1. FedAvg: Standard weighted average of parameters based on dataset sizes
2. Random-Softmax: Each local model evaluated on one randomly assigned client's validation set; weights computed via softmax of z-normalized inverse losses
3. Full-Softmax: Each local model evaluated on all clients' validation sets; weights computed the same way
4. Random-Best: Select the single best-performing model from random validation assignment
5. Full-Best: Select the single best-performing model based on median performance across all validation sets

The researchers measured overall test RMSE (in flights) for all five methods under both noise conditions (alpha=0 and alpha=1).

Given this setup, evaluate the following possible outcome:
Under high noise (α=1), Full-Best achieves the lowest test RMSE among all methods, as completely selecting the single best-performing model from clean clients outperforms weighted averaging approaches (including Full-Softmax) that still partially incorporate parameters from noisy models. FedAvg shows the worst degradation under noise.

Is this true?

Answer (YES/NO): YES